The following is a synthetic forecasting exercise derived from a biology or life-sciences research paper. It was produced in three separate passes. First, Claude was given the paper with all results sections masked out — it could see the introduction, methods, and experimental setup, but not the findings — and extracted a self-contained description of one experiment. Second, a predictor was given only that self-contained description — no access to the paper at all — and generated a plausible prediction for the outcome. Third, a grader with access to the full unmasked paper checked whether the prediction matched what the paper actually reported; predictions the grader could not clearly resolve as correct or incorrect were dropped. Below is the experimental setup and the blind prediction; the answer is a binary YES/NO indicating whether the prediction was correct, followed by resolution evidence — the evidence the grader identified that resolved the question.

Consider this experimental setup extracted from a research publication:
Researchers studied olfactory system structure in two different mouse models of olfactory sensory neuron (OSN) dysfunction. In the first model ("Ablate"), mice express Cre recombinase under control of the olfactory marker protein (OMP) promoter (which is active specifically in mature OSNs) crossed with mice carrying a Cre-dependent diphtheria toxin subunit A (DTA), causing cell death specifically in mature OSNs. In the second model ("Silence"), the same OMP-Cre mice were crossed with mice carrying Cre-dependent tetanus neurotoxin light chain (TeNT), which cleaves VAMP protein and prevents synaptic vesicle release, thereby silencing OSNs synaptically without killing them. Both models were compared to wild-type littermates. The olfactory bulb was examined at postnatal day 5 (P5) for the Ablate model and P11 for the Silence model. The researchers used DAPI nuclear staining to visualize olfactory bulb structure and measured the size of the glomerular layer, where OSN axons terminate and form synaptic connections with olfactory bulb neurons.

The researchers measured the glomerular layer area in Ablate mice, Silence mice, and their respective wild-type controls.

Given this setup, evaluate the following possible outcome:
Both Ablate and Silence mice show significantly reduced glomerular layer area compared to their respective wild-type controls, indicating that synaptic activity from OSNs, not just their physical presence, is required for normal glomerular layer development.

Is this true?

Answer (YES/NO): NO